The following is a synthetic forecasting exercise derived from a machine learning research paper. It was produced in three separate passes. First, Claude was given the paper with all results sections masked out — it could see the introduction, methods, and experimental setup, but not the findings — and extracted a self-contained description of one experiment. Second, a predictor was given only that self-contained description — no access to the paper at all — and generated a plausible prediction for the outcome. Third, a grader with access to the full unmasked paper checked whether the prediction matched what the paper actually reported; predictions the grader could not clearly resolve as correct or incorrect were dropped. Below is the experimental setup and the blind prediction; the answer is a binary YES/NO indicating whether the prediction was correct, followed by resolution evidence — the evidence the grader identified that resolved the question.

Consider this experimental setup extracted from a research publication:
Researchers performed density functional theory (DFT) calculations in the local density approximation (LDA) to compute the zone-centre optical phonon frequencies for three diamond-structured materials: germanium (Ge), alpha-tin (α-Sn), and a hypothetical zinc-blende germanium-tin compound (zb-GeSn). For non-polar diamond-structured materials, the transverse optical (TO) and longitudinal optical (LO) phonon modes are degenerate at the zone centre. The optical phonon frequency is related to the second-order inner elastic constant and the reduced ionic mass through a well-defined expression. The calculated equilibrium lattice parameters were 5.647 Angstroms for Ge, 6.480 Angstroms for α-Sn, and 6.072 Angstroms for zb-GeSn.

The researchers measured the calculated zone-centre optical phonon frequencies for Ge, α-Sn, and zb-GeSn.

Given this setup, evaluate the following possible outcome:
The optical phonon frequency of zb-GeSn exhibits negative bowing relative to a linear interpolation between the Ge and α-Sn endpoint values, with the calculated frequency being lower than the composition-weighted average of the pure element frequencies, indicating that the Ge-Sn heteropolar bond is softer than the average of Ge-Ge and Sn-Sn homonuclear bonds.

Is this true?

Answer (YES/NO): YES